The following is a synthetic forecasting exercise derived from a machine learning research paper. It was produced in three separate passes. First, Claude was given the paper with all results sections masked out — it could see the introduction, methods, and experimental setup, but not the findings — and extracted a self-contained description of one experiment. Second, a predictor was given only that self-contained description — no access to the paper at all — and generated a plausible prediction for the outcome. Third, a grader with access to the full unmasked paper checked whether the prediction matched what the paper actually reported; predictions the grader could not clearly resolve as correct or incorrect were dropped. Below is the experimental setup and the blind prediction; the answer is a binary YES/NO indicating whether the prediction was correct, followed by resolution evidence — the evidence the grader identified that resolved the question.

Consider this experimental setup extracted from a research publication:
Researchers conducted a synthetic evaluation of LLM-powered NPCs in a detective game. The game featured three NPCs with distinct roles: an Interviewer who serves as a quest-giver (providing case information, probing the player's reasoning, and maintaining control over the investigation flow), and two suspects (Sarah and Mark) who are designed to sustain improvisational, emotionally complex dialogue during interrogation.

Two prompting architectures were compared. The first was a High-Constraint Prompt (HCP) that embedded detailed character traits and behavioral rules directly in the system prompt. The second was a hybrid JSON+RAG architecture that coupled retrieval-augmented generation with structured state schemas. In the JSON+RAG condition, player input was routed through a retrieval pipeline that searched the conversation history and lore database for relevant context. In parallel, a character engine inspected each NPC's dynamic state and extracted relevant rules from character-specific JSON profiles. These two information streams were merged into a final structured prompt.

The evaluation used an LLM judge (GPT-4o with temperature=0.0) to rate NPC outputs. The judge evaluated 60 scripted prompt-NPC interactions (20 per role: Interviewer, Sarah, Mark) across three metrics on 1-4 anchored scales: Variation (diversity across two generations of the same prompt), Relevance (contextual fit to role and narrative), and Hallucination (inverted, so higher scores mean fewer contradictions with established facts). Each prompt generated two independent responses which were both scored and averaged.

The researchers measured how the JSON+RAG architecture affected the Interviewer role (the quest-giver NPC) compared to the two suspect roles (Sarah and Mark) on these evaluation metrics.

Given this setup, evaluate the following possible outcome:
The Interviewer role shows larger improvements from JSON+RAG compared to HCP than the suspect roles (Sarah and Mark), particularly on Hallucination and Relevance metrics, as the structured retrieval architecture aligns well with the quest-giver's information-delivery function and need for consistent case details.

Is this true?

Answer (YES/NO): NO